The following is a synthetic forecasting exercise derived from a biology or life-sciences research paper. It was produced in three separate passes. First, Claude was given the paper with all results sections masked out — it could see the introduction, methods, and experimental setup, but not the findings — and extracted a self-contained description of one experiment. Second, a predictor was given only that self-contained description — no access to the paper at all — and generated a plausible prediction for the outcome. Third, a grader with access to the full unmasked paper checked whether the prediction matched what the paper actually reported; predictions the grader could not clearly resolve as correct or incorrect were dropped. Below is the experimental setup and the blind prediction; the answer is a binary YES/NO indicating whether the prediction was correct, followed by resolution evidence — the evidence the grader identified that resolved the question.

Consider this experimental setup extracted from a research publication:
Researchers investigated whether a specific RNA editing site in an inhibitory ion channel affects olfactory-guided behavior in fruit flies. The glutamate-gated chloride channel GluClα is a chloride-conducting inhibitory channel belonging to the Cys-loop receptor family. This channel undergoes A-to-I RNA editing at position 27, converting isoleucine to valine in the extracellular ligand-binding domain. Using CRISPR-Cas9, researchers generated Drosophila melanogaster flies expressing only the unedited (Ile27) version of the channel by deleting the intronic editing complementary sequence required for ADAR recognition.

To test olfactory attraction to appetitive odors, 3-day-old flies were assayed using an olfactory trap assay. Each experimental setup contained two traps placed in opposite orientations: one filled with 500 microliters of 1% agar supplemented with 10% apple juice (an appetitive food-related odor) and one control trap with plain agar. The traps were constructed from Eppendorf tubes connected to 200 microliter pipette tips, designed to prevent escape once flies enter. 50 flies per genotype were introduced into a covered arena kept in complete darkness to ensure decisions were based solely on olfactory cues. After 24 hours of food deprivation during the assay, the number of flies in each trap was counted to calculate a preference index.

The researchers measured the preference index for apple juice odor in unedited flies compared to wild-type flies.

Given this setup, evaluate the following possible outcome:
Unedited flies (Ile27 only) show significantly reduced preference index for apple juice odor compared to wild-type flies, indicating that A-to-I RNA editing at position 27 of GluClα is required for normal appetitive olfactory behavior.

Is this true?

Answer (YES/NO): YES